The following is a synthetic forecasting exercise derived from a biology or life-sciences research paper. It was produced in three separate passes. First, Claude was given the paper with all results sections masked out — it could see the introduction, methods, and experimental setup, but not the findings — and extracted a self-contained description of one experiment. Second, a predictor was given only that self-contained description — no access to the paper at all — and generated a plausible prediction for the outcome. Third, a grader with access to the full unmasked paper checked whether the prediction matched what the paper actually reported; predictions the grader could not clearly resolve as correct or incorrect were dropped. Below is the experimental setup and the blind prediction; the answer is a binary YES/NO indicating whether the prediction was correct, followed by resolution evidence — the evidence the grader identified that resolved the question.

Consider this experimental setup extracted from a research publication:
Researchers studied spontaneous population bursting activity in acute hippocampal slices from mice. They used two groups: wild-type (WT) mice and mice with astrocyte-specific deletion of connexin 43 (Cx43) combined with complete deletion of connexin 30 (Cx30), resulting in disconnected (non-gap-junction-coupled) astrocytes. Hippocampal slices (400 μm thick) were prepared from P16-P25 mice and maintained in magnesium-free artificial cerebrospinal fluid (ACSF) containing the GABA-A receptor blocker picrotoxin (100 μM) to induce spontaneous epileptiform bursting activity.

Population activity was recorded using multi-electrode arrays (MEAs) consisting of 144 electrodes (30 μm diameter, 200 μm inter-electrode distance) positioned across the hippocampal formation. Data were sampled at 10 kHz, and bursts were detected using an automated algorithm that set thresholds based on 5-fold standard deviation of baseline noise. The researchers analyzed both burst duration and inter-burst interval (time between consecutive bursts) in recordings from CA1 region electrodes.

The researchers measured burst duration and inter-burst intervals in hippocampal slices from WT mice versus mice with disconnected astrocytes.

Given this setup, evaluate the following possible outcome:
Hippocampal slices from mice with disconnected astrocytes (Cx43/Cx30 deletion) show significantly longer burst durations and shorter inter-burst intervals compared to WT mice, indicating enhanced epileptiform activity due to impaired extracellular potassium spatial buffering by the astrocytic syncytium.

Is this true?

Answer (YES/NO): NO